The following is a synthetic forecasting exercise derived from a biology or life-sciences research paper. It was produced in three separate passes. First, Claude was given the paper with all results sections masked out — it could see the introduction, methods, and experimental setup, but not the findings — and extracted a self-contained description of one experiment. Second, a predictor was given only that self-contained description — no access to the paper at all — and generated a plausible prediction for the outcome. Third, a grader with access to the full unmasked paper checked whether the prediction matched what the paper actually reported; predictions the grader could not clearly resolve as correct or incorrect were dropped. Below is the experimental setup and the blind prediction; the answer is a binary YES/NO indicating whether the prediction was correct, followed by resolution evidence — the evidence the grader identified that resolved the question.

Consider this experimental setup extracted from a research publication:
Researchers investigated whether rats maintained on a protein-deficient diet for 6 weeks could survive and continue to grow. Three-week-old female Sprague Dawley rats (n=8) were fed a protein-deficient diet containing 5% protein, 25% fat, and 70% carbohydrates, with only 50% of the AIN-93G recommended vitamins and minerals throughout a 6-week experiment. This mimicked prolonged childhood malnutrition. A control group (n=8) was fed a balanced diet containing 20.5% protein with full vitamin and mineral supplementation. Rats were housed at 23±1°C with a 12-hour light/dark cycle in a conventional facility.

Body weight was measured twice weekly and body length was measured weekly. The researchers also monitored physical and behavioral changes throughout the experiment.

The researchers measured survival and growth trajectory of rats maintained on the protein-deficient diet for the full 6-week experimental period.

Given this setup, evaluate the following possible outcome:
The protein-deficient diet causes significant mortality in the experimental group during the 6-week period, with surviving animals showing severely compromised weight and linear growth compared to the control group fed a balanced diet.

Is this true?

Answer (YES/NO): NO